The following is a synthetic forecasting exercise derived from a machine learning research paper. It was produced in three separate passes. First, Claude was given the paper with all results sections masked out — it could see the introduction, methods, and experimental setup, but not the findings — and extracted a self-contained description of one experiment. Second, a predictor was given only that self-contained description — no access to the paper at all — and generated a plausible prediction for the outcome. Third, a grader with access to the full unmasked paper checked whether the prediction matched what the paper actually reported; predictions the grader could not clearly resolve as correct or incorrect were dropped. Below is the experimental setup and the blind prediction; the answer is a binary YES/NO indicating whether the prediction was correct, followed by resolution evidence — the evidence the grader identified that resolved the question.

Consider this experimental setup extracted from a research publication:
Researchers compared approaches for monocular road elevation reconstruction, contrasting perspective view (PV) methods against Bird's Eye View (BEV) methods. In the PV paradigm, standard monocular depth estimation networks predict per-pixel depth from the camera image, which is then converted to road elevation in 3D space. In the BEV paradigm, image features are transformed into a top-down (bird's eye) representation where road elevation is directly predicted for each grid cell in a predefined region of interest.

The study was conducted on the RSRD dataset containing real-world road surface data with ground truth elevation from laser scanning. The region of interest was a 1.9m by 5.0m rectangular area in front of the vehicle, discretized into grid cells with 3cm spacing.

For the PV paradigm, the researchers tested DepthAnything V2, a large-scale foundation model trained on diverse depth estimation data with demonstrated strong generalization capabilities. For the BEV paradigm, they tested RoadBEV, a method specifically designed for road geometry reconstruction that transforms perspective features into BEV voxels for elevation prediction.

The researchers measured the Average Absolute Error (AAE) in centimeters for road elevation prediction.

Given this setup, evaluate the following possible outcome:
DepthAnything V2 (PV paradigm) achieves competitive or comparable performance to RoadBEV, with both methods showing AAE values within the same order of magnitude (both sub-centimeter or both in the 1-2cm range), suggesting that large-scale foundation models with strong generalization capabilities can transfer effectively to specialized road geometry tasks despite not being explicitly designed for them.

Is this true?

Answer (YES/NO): NO